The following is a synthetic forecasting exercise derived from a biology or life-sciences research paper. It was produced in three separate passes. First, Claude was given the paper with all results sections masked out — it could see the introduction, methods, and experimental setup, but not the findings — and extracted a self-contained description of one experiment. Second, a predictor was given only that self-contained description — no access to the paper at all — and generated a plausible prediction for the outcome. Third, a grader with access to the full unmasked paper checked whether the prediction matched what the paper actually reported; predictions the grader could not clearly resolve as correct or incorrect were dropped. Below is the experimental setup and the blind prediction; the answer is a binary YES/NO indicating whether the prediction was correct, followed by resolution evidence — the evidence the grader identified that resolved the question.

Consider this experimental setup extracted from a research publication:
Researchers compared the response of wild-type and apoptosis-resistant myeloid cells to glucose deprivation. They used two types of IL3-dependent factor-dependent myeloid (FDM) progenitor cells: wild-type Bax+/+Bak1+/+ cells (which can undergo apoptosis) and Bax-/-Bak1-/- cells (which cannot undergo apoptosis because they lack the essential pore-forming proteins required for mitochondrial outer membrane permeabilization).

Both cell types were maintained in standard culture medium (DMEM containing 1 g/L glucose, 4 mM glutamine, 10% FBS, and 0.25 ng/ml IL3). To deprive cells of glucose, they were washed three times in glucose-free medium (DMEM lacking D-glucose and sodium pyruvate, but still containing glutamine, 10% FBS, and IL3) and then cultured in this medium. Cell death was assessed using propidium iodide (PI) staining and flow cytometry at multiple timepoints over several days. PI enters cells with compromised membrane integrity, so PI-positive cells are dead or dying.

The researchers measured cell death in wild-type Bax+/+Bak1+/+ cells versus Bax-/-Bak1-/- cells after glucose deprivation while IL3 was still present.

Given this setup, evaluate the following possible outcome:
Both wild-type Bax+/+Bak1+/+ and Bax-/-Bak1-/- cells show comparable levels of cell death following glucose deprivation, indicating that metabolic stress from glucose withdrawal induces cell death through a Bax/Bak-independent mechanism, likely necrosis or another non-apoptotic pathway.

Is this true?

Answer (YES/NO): NO